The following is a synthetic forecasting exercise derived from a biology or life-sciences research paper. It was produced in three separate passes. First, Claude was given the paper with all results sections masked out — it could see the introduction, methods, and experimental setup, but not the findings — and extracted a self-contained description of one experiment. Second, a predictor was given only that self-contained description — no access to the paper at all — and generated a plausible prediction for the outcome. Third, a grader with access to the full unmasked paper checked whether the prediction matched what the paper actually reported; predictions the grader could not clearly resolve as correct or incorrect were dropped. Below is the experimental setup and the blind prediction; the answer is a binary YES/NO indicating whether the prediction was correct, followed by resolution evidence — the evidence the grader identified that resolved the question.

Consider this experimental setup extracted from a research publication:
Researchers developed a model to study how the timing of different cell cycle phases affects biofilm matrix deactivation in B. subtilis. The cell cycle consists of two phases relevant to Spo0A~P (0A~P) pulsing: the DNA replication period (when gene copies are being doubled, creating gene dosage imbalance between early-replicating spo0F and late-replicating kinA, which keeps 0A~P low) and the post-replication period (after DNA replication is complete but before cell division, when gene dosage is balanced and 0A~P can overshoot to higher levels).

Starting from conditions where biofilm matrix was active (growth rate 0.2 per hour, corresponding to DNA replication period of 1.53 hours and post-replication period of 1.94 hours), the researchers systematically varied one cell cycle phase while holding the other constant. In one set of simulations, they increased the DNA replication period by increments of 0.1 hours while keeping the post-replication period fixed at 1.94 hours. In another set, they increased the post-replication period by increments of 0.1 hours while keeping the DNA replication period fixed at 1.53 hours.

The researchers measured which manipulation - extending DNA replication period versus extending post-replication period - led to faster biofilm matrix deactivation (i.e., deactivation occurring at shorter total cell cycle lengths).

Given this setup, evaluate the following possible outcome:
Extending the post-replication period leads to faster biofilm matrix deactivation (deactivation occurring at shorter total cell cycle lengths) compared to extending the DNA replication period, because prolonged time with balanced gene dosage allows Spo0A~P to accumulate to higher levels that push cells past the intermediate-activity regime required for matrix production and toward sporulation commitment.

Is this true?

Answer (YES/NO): NO